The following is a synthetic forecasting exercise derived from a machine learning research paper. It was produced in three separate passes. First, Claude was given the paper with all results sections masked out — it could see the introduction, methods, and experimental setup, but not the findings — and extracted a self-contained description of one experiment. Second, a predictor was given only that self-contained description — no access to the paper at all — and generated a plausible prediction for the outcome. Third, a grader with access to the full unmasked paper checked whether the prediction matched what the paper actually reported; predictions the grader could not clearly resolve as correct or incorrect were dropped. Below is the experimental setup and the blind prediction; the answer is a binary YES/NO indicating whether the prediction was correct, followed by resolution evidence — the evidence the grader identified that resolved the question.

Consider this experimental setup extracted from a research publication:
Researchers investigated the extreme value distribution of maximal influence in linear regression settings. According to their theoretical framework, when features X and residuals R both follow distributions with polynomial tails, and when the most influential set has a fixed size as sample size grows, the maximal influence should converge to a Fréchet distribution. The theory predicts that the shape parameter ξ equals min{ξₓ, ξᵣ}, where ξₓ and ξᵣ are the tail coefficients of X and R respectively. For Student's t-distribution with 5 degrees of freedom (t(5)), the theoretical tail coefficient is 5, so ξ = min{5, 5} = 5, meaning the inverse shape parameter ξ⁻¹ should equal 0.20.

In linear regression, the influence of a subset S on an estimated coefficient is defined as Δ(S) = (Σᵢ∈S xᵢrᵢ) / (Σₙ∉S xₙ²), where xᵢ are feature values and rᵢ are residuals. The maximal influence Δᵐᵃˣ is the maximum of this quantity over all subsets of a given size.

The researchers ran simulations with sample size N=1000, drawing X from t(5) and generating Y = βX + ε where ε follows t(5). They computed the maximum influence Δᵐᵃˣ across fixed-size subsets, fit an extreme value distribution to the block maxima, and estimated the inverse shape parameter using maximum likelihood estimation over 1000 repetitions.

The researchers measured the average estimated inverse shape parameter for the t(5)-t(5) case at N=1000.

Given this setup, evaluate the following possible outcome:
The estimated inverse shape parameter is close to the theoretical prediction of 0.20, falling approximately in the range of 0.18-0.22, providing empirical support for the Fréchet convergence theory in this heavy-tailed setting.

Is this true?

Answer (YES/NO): YES